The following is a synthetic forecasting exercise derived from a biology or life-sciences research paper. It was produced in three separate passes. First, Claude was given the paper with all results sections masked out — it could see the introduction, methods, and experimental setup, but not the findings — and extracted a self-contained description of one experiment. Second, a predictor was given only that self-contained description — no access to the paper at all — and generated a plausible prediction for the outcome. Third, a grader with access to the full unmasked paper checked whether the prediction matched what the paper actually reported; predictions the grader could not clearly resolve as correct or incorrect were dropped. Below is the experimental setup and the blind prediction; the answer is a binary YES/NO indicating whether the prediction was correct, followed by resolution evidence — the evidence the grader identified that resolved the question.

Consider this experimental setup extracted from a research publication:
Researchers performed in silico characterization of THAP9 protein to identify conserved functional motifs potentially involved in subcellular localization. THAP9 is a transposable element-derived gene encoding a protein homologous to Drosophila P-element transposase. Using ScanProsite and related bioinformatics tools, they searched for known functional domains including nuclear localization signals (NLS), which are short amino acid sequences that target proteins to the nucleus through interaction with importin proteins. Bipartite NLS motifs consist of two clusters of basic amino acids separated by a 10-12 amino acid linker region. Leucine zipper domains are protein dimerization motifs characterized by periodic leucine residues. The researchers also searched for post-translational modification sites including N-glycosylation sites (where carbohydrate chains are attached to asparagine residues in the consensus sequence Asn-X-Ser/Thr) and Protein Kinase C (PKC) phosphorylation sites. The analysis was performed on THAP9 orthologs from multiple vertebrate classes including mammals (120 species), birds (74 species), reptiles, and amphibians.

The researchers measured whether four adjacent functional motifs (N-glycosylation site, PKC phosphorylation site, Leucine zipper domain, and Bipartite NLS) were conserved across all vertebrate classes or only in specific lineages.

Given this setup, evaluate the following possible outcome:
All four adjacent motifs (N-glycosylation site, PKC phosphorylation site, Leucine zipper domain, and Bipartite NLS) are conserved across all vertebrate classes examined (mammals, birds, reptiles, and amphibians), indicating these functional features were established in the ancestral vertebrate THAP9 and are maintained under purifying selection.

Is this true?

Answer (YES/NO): NO